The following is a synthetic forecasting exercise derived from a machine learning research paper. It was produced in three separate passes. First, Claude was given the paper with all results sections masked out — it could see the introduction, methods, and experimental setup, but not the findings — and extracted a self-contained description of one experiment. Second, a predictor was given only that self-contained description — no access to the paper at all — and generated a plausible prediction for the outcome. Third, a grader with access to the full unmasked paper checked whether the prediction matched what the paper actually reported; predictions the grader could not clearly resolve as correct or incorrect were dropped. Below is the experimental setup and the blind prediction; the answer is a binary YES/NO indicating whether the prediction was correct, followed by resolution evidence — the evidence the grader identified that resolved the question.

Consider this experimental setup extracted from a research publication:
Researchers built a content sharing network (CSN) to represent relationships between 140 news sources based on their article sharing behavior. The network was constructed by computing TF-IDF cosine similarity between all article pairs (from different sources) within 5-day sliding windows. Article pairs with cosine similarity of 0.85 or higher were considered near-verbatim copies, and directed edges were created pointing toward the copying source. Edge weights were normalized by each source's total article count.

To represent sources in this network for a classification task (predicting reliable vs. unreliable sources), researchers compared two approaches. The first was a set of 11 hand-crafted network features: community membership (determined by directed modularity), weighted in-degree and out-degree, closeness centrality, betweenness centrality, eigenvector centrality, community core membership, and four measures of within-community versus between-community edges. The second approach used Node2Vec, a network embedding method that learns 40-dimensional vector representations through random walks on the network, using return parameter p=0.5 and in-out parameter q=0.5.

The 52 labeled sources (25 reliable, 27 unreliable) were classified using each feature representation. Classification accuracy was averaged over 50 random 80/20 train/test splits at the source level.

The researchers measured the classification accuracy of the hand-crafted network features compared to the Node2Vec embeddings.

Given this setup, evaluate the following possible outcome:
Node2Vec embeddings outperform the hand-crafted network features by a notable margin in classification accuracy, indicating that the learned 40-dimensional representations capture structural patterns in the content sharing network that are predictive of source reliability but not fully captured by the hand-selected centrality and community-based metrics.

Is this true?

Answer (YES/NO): YES